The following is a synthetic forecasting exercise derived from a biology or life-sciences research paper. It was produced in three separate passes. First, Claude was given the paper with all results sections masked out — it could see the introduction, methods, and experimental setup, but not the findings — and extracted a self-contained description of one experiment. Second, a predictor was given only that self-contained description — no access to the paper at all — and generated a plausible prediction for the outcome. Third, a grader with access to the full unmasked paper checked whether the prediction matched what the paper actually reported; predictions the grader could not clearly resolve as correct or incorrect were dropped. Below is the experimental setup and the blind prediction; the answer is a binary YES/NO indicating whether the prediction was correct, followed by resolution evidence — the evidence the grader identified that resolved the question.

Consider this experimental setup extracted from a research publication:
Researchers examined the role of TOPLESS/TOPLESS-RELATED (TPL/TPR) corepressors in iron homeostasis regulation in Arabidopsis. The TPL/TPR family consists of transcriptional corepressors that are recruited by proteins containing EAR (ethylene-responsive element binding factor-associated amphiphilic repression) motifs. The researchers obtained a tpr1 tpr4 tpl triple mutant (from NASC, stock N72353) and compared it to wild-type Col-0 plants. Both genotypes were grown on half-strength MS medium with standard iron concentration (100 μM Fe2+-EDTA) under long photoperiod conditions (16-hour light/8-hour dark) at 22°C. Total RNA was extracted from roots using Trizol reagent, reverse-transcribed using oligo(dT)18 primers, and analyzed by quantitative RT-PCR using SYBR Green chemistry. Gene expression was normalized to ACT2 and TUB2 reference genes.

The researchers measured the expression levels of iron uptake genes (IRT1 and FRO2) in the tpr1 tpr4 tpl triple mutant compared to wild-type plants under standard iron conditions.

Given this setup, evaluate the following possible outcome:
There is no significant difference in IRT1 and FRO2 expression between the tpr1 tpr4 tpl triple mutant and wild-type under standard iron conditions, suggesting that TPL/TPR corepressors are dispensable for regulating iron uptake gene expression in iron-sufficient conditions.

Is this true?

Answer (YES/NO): NO